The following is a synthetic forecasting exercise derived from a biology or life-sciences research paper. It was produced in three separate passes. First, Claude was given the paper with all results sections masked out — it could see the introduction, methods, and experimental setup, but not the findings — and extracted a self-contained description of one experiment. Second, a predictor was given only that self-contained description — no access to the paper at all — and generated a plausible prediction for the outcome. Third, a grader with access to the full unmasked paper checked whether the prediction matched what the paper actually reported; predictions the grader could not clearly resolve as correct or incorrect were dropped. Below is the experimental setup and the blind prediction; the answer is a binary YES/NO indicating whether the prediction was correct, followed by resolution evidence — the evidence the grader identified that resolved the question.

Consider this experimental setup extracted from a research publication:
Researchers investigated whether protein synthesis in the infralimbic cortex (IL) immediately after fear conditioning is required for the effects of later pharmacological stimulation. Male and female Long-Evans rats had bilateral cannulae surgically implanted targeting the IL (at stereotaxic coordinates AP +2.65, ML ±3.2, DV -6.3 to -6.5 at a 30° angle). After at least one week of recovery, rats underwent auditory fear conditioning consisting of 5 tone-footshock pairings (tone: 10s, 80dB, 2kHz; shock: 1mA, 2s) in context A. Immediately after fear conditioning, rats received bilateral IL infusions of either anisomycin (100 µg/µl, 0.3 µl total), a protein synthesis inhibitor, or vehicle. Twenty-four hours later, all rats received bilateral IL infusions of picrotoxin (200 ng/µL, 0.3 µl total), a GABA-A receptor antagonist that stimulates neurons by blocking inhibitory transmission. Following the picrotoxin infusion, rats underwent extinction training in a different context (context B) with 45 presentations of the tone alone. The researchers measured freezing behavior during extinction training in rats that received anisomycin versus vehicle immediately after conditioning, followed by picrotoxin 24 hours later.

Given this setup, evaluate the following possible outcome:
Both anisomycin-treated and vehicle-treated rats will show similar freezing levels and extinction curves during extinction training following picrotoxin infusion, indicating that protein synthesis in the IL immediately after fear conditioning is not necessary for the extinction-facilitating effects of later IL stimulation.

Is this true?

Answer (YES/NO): NO